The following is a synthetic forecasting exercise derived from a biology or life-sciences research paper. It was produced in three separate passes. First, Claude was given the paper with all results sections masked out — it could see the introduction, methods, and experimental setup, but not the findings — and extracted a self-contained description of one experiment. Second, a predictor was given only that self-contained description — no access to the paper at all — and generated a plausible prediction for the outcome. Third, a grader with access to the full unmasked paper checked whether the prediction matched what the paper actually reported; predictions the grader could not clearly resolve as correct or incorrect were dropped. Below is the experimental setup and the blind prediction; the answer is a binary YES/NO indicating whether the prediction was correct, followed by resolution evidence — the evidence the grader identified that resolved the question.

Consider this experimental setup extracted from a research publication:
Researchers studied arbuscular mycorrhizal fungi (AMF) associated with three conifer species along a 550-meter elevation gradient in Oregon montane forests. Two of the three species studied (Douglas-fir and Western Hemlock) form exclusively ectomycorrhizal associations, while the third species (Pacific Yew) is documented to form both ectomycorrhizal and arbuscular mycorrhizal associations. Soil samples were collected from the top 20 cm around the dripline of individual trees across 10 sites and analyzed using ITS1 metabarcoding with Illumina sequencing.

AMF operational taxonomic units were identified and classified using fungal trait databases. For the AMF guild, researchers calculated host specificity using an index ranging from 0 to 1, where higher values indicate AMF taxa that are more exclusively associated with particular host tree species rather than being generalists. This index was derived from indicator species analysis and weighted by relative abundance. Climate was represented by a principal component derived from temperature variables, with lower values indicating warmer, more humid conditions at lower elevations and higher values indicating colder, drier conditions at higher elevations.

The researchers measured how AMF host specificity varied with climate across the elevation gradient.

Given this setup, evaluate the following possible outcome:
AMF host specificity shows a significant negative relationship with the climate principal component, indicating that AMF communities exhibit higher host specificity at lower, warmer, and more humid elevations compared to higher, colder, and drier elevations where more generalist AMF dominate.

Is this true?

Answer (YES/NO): NO